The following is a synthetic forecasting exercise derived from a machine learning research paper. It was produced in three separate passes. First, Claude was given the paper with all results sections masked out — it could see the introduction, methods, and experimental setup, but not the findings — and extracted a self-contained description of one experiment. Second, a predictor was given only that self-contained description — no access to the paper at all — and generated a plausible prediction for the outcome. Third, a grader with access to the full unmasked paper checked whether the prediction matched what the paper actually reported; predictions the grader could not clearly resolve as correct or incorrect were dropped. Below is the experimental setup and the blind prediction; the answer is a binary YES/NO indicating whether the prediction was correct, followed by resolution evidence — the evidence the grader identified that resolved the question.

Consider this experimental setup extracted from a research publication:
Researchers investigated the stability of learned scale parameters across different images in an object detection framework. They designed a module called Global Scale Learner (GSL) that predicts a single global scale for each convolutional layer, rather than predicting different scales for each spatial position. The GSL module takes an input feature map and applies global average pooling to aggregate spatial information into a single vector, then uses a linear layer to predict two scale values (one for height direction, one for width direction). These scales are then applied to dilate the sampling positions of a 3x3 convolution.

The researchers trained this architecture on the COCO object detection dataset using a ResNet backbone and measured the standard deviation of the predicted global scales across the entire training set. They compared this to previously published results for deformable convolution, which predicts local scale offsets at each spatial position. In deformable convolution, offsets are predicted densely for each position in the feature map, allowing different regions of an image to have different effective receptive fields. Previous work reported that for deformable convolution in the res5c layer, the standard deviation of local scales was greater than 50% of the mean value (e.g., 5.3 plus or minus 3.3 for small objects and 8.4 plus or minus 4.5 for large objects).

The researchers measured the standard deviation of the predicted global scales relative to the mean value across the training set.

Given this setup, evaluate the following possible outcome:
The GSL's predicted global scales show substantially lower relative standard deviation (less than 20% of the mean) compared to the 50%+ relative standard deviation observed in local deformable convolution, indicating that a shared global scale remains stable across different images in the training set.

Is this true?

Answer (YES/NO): YES